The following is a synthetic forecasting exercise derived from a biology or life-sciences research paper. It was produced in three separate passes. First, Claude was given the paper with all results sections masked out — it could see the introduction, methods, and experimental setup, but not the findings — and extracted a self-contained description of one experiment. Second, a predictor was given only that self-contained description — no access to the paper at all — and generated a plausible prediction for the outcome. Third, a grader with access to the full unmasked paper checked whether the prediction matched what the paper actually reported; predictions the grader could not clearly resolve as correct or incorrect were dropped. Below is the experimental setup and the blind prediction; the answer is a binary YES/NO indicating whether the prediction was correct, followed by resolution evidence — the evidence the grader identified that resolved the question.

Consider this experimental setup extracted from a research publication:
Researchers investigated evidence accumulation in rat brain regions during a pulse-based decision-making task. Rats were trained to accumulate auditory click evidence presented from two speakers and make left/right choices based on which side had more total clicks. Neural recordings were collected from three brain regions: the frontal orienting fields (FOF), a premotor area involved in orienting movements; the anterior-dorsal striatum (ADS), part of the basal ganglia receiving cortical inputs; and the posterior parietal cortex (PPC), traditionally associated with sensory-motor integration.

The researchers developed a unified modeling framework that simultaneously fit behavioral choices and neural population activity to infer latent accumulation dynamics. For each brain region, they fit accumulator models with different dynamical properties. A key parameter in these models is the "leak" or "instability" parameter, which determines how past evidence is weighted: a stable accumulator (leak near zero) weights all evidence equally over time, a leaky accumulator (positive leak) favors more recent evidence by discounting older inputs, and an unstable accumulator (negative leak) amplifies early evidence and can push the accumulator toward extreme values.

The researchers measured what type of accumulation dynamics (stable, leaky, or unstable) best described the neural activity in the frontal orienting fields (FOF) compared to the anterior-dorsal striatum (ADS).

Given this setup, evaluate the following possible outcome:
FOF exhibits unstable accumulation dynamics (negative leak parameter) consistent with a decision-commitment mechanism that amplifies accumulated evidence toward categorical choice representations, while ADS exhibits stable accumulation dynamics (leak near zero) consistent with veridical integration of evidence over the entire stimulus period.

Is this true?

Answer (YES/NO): NO